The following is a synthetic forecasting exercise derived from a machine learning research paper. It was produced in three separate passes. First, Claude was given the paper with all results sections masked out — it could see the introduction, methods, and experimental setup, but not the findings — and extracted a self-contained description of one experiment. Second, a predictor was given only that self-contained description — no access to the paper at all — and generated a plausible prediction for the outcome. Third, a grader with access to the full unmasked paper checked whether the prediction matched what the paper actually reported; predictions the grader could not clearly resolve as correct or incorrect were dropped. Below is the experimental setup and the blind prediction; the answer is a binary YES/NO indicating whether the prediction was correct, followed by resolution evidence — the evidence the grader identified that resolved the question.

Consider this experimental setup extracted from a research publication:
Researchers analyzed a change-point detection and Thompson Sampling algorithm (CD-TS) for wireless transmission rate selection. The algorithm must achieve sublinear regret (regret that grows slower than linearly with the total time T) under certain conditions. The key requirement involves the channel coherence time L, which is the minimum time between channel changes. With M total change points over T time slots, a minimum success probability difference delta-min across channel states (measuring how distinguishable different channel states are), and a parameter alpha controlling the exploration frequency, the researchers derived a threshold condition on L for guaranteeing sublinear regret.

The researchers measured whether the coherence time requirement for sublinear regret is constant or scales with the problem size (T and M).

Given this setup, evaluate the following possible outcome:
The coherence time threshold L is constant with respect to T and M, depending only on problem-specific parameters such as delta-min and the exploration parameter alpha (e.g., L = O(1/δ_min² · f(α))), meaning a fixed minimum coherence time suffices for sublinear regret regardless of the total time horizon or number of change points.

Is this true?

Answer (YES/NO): NO